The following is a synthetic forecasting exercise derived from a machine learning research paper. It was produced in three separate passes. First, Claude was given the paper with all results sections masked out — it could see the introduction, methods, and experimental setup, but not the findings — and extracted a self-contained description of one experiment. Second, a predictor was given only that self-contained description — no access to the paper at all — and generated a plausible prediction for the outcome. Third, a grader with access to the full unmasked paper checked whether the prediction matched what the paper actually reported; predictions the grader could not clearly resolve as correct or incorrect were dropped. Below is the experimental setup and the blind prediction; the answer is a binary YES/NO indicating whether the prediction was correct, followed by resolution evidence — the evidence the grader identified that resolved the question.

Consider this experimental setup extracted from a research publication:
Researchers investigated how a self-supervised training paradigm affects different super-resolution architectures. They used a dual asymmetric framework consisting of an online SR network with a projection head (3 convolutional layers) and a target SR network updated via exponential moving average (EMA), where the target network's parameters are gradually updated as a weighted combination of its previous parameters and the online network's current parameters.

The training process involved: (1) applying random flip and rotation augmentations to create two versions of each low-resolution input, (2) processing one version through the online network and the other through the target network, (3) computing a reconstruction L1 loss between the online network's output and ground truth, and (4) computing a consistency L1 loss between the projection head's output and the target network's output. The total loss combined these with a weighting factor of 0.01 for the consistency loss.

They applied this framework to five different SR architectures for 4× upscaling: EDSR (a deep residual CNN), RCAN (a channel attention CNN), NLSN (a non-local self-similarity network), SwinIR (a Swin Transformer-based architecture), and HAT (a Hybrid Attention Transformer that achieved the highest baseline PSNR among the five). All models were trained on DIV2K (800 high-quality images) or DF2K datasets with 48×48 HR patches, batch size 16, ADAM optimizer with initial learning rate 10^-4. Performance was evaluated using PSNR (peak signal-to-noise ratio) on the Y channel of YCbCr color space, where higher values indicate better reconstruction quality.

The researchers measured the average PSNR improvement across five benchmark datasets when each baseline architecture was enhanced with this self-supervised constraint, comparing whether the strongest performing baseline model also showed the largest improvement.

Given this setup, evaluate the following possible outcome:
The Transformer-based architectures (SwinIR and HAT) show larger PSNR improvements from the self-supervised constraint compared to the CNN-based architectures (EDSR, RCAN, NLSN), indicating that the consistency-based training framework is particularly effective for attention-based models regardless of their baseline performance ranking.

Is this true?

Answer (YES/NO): NO